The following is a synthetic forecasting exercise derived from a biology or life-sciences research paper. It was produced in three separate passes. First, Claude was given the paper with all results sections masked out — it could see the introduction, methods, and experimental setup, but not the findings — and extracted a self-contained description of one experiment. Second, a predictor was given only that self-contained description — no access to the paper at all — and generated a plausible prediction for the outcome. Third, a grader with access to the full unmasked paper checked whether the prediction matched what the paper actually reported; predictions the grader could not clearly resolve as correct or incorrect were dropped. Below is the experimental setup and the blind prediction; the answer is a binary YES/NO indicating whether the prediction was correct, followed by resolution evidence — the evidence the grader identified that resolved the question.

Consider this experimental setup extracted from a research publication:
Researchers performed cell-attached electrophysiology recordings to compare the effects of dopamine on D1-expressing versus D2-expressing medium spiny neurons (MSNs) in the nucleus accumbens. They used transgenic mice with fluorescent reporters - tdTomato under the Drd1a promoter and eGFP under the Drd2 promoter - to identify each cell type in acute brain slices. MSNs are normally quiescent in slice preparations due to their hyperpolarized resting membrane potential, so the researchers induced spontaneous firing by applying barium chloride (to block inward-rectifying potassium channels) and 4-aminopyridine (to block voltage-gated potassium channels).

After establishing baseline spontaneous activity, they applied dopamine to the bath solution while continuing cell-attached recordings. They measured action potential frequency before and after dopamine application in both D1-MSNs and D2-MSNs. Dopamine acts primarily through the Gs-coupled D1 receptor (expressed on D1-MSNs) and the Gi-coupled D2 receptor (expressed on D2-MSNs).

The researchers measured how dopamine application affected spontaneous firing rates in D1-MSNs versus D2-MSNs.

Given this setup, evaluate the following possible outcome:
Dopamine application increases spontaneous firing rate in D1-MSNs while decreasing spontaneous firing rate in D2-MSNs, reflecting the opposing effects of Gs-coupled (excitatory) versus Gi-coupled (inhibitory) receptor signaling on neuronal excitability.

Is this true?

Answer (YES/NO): YES